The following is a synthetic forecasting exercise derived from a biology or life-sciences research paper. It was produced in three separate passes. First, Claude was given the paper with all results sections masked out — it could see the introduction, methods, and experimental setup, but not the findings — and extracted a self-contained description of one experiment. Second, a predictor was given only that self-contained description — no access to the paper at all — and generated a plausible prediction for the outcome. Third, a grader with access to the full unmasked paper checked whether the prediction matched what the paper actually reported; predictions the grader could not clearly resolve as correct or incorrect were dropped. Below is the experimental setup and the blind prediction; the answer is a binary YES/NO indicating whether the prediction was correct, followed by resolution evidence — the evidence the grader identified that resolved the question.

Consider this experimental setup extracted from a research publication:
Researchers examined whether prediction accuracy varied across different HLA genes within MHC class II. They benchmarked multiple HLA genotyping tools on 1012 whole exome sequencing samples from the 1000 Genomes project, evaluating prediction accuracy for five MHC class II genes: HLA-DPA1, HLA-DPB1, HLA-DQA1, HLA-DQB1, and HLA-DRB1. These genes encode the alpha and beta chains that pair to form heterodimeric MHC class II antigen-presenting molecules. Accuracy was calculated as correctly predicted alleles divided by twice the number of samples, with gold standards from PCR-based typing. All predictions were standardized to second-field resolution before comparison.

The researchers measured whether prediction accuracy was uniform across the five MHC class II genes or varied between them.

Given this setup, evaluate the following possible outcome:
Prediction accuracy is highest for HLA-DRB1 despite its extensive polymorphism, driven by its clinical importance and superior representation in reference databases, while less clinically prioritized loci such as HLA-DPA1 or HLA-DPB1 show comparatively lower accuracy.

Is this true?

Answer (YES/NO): NO